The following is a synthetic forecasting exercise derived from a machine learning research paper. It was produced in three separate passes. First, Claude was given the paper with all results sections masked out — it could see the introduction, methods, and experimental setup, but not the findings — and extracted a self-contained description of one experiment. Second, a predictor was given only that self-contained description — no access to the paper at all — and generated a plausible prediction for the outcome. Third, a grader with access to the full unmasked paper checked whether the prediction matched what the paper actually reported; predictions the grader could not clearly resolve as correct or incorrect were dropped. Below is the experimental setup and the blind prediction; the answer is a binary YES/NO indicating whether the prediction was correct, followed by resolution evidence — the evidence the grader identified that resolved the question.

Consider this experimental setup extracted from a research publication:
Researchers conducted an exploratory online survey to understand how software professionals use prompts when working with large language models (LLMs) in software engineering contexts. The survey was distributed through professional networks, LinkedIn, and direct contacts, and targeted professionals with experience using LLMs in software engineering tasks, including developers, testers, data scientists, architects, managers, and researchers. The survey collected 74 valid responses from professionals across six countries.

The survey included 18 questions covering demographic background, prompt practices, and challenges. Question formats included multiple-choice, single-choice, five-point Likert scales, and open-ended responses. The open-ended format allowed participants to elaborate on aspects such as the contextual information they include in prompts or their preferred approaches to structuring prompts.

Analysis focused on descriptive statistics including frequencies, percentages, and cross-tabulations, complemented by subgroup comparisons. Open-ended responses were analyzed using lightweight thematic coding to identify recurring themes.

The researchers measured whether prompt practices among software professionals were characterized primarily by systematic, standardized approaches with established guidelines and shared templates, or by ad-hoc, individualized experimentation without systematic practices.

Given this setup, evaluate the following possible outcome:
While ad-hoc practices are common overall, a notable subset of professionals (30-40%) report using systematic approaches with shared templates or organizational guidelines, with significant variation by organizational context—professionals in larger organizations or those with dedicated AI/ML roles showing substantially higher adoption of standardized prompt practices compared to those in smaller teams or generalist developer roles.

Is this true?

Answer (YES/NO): NO